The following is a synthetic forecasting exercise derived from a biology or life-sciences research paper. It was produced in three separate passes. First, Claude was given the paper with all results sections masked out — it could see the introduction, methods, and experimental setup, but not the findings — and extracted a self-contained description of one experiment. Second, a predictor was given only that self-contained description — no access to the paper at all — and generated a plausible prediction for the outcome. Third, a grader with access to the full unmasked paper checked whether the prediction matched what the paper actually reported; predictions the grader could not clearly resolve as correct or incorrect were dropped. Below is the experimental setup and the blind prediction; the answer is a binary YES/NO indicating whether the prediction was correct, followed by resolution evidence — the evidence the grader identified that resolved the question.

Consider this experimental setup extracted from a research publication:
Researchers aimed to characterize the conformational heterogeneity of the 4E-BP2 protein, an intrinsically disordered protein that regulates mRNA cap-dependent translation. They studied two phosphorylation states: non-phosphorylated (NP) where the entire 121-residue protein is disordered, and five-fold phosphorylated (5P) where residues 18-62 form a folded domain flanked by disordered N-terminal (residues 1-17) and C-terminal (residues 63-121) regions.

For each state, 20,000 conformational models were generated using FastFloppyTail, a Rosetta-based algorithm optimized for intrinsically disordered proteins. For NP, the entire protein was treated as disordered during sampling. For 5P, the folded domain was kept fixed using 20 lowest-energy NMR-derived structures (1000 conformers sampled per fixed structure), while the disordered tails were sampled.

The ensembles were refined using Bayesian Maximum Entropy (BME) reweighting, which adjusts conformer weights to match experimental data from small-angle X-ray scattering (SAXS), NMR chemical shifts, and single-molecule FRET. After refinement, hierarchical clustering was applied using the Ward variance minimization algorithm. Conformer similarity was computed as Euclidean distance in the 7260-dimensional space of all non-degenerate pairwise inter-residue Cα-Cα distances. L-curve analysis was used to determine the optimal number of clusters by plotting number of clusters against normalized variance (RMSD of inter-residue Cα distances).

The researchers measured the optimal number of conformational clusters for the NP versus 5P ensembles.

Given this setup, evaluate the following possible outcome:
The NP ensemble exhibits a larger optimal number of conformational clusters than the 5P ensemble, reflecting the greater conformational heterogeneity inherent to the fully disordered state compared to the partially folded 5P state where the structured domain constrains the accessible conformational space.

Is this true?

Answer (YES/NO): YES